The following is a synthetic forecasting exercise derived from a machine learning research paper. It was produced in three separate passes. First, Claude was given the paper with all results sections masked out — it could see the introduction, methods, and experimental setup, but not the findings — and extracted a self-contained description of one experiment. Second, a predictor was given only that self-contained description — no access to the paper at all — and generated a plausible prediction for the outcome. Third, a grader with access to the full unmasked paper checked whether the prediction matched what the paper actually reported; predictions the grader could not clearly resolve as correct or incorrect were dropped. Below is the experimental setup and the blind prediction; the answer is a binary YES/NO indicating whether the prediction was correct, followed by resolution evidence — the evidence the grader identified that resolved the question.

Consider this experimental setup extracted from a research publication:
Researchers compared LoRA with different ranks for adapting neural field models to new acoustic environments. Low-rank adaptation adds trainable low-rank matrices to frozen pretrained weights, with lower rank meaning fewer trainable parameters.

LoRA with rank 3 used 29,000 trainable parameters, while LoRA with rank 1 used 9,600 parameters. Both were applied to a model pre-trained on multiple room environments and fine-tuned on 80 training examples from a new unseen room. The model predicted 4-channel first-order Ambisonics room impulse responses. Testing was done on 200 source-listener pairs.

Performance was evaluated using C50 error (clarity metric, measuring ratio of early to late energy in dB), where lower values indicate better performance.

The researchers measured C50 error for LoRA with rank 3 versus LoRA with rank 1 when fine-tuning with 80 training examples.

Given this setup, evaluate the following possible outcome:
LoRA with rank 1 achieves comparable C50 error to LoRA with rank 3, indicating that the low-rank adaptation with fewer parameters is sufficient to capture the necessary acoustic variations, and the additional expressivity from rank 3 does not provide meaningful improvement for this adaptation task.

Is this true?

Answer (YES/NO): YES